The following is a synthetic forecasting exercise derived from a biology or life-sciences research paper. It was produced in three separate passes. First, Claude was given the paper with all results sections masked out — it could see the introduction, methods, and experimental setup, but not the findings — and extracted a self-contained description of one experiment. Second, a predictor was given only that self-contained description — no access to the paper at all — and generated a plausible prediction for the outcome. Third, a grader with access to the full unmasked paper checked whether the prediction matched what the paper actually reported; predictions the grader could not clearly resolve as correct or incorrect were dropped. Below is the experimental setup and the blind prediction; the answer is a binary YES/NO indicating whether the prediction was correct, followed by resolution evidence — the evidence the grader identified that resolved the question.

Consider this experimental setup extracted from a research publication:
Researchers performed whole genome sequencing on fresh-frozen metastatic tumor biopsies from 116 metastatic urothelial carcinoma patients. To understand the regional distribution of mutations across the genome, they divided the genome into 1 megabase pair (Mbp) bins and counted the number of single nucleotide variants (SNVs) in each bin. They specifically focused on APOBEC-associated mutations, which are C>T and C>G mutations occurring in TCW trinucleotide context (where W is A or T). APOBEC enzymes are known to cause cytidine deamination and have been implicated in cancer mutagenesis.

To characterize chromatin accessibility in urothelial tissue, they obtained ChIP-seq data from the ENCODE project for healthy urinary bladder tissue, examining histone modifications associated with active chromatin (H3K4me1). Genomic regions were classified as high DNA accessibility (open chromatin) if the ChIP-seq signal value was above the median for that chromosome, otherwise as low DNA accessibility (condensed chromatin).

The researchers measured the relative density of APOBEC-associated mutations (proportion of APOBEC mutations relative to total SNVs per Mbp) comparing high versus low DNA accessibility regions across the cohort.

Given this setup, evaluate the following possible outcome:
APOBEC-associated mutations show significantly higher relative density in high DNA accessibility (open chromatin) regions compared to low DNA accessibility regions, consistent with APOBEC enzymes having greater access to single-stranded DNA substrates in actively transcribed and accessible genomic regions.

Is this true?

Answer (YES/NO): NO